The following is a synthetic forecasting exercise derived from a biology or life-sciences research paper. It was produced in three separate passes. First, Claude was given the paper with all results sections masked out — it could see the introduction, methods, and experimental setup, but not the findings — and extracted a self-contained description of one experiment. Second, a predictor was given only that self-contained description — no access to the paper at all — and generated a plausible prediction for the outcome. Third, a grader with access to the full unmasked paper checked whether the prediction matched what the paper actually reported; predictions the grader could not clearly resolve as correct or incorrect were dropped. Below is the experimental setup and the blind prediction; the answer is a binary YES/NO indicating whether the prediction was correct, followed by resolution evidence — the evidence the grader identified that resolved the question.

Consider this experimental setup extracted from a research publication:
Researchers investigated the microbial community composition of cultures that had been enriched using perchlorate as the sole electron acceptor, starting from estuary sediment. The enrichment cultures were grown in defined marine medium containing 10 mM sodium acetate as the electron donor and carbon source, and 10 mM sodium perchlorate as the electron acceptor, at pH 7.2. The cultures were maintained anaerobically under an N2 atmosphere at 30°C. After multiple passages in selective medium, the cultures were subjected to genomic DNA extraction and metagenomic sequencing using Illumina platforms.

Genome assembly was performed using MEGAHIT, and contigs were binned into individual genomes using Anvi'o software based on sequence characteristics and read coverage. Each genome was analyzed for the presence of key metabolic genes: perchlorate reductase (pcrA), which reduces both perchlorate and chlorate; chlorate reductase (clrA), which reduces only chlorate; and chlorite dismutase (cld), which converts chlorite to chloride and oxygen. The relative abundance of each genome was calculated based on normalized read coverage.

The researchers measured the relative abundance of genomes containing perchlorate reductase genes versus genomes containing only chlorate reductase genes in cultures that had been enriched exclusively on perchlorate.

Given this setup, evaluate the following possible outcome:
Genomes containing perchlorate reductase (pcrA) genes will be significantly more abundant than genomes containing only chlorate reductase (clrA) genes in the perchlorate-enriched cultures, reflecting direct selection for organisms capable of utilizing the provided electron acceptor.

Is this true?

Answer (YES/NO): NO